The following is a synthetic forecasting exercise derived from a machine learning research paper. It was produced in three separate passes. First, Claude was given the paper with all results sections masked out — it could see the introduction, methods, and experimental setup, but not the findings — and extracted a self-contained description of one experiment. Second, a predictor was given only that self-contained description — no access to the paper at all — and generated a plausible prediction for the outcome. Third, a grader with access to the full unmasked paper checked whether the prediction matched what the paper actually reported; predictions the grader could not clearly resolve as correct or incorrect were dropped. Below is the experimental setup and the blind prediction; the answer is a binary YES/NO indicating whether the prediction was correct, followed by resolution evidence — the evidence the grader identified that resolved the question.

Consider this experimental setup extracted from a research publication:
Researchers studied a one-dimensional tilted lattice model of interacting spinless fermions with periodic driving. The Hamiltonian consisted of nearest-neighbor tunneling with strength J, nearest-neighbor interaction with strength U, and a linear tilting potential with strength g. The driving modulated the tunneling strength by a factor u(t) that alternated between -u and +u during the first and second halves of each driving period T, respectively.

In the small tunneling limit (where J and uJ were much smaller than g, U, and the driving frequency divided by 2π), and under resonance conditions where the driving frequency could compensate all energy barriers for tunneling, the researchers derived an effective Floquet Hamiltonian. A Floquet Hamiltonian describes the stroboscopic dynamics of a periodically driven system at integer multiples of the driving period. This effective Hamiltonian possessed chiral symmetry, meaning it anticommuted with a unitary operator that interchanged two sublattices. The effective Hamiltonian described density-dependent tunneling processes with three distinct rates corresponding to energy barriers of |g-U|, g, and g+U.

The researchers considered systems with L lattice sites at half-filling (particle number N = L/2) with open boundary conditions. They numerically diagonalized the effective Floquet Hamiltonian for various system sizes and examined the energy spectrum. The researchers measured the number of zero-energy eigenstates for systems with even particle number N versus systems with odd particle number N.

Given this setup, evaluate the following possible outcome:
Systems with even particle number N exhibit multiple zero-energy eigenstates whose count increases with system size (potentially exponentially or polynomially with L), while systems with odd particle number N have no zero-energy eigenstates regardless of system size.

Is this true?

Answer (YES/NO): YES